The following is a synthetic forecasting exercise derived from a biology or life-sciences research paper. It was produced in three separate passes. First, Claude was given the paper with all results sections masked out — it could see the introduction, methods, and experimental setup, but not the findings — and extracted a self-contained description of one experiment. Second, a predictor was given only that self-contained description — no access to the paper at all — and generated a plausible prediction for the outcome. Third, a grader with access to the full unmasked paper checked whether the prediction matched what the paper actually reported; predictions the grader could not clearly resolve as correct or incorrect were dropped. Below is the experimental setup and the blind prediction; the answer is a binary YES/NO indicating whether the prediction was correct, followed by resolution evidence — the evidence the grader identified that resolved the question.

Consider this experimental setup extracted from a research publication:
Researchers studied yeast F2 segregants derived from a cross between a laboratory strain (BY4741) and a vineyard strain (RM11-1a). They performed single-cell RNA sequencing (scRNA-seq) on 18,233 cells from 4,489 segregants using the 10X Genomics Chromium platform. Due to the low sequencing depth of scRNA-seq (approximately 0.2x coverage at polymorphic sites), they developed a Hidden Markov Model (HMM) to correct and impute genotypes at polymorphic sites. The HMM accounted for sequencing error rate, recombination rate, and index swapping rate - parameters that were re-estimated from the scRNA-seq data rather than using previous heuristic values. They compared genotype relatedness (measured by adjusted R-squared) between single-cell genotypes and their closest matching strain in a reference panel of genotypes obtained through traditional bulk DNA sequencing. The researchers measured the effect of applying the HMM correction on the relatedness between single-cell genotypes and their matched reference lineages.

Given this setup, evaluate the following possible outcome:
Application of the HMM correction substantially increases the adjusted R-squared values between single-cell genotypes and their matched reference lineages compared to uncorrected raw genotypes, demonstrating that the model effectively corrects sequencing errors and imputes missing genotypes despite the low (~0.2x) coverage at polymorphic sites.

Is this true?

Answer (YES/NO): YES